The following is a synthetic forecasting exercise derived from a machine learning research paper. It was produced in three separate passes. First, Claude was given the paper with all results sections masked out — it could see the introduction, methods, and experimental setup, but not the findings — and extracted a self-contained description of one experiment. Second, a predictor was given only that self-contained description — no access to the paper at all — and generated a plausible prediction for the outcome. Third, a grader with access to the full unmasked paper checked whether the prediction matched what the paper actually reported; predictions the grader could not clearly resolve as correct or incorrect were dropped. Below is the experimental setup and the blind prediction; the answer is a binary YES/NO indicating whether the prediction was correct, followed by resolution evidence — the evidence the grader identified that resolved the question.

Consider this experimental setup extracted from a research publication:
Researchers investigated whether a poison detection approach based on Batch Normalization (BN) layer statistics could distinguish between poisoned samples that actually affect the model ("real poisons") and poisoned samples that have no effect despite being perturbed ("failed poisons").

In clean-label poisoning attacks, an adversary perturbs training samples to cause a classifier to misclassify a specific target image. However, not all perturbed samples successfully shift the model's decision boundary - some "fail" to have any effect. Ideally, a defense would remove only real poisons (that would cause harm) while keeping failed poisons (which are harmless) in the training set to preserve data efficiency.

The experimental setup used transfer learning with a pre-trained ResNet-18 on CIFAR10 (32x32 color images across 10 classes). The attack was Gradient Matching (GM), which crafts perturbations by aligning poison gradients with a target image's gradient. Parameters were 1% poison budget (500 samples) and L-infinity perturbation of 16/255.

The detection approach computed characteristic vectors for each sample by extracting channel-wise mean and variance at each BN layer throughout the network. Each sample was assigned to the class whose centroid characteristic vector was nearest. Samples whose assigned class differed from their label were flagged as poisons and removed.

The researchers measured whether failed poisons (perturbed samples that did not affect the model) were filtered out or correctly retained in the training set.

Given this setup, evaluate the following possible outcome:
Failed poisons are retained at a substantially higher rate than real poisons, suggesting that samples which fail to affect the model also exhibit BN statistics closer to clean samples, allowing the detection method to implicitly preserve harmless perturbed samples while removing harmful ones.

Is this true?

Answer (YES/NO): YES